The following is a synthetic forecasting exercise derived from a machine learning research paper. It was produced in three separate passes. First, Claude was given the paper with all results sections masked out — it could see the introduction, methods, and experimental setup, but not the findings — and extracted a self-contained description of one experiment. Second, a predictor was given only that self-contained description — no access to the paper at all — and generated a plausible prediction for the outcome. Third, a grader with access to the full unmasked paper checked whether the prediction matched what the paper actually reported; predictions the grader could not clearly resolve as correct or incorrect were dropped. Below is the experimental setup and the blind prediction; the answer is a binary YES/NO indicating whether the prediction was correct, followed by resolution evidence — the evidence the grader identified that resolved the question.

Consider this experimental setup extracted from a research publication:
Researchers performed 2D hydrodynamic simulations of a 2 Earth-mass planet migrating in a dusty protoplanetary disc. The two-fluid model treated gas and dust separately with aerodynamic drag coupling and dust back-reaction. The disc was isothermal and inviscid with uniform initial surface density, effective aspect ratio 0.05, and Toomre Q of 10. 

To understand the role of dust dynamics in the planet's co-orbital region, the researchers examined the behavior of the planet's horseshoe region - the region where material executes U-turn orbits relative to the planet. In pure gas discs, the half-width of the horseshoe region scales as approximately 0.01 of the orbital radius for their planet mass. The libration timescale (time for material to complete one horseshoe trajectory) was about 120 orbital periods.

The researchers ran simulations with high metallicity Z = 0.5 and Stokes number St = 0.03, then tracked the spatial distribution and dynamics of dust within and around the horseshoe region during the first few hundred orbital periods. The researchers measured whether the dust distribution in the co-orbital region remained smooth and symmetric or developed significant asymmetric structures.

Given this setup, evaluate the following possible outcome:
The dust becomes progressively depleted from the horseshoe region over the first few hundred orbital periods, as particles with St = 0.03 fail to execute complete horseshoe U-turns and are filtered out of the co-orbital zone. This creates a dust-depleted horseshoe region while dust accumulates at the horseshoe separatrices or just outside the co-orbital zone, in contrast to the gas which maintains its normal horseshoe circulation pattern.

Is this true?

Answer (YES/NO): NO